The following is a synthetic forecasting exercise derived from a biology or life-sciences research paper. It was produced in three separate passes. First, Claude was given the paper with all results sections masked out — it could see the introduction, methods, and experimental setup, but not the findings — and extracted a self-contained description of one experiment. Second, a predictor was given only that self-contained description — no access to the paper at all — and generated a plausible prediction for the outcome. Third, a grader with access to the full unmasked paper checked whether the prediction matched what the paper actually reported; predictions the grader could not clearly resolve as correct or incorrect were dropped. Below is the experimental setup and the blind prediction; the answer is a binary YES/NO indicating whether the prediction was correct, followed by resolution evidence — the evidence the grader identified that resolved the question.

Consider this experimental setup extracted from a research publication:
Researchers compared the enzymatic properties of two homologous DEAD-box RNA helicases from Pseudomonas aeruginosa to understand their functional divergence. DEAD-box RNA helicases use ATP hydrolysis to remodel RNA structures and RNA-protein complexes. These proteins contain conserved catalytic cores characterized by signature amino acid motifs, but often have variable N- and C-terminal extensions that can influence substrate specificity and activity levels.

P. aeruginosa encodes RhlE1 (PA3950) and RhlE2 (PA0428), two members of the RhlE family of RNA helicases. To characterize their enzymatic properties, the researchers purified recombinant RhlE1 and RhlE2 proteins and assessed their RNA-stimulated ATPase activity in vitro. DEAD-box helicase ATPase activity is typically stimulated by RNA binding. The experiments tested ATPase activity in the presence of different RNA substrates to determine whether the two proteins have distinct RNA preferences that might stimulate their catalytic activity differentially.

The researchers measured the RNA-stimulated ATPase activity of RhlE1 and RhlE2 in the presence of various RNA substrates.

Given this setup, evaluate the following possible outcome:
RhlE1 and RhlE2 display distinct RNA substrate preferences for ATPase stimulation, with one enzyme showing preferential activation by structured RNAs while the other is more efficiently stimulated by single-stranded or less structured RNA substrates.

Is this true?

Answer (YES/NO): YES